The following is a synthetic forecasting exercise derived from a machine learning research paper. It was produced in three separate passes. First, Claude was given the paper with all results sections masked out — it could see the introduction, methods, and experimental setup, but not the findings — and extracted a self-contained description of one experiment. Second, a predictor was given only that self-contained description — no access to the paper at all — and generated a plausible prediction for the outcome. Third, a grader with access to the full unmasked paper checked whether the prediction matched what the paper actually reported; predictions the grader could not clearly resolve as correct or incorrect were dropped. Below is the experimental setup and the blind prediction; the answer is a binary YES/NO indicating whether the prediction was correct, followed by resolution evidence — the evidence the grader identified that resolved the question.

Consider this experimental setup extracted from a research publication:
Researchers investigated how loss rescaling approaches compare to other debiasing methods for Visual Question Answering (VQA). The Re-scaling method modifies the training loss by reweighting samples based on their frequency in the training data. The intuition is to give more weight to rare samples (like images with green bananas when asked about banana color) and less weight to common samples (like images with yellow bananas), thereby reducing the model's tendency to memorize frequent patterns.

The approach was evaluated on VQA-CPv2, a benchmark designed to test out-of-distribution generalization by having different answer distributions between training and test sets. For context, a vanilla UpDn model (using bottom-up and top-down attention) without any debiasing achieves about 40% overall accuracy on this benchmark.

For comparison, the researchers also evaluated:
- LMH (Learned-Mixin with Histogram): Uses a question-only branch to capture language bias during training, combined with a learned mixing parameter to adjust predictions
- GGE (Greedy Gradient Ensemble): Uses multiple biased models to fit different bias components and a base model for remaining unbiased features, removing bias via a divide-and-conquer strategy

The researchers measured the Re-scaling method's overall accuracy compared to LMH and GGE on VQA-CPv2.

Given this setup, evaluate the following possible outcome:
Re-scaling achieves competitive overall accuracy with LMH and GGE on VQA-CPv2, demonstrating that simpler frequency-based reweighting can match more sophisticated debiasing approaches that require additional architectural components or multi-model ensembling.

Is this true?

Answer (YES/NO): NO